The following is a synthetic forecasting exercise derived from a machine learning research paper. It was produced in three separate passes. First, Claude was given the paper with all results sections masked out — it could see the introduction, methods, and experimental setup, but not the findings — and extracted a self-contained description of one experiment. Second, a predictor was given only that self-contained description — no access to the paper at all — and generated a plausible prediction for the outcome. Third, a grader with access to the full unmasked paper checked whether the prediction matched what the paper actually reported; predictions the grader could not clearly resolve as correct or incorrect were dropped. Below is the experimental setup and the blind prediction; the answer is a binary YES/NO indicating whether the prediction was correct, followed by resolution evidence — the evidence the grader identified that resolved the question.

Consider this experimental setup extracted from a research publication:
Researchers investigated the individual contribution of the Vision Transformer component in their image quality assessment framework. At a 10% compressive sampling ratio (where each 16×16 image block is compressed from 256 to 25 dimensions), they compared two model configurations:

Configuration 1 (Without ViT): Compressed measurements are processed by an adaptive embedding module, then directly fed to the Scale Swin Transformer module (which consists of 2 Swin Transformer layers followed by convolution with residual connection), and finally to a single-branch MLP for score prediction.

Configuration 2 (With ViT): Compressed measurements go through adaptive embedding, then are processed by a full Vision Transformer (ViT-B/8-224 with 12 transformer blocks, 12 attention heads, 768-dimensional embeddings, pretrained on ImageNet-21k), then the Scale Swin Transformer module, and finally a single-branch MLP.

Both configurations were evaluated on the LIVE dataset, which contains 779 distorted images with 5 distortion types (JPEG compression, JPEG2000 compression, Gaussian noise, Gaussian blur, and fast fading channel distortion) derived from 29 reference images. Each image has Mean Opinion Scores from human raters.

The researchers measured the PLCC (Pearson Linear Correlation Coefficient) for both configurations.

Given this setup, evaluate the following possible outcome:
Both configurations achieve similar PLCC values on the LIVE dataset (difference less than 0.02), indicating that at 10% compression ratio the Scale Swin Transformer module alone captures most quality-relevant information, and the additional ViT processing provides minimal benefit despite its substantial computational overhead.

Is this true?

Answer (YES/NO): NO